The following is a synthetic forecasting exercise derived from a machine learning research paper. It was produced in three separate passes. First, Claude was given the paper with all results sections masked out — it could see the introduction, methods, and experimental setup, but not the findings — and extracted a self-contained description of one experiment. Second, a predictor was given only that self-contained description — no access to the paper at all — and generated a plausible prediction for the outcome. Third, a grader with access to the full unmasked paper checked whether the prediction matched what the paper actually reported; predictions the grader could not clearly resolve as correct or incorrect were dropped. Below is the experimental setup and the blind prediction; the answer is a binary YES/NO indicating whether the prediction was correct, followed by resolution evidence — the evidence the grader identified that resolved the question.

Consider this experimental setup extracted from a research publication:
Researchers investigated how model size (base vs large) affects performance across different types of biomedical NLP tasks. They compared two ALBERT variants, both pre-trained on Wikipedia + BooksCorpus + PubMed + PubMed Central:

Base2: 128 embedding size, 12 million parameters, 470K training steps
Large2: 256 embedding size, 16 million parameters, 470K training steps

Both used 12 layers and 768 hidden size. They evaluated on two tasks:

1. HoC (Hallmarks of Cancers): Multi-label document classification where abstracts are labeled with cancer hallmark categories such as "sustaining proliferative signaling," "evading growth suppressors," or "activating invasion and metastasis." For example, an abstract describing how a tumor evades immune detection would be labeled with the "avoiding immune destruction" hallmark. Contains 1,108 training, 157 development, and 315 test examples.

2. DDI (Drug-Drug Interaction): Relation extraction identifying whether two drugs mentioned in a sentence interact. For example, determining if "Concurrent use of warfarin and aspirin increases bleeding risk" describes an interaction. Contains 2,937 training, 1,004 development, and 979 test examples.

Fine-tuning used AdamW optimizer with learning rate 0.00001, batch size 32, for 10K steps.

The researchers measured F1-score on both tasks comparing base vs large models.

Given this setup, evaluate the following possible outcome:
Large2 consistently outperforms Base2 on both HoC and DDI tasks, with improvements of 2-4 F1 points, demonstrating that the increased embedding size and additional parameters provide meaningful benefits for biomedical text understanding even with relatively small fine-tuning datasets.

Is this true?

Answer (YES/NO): NO